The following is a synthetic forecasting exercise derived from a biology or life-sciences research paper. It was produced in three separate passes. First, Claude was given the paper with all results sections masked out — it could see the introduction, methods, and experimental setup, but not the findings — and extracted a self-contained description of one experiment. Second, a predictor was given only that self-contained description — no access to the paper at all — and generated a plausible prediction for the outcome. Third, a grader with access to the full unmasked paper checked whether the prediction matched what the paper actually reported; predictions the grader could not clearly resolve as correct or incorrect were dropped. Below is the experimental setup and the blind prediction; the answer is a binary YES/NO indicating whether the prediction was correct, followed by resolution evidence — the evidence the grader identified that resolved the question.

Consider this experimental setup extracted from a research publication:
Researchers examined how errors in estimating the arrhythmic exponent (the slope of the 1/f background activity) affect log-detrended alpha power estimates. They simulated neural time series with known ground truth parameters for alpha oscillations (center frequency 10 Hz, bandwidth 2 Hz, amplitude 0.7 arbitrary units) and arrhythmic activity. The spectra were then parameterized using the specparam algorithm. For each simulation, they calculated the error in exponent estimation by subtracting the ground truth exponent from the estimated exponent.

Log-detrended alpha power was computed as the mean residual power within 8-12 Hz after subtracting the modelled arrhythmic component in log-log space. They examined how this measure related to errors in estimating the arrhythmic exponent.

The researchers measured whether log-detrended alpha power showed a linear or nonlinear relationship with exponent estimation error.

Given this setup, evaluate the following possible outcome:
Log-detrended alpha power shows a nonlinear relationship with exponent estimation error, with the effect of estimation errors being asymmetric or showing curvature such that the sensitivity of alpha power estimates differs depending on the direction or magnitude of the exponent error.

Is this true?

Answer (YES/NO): YES